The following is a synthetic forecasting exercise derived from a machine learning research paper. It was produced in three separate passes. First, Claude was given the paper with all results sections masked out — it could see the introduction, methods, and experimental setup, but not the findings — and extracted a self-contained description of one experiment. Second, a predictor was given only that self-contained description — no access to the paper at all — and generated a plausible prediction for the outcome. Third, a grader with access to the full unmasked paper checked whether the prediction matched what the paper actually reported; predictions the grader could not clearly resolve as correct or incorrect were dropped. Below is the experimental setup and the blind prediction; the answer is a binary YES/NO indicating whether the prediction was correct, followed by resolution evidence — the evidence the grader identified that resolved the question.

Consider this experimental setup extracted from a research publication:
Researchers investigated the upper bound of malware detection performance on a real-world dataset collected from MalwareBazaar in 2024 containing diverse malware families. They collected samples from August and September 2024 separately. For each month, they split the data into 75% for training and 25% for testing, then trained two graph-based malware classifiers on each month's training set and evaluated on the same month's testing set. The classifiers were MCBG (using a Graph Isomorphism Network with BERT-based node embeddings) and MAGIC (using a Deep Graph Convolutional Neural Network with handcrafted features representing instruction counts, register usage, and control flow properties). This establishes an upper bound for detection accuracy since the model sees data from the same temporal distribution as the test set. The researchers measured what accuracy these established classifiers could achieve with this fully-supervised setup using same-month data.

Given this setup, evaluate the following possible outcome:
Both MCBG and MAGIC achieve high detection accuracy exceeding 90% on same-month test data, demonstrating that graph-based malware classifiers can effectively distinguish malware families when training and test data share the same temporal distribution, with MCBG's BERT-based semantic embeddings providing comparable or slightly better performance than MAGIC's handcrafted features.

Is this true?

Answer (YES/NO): NO